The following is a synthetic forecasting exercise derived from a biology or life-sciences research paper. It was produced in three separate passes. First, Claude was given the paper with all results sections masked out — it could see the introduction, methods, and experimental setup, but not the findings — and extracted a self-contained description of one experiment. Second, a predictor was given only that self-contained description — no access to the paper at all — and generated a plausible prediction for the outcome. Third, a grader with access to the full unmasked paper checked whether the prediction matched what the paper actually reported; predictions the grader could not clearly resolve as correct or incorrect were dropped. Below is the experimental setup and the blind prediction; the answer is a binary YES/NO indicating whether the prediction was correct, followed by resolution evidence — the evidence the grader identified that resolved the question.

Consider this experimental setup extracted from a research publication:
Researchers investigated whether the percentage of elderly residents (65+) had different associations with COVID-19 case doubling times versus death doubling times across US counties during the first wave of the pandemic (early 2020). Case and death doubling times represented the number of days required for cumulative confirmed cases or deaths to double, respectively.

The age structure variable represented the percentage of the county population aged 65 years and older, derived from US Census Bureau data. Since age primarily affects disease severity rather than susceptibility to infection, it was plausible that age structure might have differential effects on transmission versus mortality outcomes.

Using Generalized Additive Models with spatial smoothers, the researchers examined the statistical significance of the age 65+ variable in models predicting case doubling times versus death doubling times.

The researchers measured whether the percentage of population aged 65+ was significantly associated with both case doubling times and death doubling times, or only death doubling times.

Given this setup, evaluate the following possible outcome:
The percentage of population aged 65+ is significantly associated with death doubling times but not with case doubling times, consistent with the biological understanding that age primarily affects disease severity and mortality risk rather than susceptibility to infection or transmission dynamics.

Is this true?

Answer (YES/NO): YES